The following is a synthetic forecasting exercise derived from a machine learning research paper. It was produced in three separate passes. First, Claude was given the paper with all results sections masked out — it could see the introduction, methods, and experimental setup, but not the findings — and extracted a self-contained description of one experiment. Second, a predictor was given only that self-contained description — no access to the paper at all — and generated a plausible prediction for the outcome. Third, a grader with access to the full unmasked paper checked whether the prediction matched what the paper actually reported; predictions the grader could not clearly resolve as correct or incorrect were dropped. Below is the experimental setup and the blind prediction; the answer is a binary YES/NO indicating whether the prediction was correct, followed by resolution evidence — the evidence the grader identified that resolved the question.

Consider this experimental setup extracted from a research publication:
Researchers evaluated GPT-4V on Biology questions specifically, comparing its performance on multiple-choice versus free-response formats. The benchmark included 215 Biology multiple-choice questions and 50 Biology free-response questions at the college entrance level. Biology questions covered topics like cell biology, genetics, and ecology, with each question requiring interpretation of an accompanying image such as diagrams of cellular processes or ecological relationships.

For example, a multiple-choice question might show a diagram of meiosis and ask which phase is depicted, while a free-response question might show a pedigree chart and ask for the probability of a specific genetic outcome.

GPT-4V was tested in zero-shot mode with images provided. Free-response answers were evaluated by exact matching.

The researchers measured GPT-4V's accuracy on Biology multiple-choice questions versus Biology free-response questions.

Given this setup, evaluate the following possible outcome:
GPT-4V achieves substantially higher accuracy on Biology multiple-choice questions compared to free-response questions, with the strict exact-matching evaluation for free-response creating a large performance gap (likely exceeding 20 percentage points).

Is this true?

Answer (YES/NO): YES